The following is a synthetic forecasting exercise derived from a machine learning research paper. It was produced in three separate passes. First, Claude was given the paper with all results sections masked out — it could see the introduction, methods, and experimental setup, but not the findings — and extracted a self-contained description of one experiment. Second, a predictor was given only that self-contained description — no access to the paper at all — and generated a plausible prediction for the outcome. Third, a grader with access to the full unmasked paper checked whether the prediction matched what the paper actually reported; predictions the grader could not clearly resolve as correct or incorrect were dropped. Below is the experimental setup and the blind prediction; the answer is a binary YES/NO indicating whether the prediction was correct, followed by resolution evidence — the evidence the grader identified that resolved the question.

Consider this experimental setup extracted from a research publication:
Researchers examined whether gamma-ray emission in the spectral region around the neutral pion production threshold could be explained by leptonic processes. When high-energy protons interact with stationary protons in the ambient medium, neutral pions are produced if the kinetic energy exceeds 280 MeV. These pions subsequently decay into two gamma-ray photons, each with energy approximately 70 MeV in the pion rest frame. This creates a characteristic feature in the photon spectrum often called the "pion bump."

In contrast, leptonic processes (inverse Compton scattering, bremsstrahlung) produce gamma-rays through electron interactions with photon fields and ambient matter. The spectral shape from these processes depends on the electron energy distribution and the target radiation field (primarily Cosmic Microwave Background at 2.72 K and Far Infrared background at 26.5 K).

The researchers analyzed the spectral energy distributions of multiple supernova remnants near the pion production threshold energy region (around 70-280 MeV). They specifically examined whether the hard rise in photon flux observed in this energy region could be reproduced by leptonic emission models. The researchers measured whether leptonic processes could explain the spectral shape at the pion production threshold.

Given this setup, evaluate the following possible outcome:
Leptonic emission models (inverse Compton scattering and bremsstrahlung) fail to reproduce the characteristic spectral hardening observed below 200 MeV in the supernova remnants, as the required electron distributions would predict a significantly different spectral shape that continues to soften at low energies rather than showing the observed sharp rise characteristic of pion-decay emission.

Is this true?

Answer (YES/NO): YES